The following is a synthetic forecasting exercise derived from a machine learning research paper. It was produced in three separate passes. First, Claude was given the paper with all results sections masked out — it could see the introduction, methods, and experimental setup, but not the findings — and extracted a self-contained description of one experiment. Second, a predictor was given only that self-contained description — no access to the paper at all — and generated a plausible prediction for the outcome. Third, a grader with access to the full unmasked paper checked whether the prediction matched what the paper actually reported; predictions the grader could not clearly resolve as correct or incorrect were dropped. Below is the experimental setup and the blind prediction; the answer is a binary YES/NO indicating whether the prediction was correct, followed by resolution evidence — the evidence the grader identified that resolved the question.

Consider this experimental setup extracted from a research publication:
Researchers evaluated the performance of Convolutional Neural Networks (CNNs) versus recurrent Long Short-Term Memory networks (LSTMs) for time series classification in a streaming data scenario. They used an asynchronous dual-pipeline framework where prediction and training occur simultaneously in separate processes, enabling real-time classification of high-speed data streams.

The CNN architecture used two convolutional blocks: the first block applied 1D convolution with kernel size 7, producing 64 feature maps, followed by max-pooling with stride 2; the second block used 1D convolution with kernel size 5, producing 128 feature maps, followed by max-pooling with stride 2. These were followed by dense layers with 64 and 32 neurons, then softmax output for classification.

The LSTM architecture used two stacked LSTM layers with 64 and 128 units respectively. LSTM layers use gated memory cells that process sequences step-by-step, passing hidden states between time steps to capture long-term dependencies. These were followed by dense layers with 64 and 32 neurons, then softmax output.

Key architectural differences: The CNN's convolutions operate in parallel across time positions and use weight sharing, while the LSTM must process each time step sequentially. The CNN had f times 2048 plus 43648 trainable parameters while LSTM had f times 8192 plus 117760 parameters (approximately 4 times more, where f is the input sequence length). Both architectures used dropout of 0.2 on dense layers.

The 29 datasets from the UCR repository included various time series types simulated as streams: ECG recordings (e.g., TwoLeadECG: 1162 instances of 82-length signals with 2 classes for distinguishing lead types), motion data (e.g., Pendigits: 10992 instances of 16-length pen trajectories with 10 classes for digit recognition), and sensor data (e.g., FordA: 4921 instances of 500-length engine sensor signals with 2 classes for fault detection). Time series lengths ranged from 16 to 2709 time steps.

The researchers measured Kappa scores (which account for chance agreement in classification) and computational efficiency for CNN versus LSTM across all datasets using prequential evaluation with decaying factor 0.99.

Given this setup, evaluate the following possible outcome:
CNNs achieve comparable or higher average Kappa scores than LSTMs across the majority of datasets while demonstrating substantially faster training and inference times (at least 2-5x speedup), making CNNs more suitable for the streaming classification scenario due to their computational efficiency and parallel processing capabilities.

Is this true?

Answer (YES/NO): YES